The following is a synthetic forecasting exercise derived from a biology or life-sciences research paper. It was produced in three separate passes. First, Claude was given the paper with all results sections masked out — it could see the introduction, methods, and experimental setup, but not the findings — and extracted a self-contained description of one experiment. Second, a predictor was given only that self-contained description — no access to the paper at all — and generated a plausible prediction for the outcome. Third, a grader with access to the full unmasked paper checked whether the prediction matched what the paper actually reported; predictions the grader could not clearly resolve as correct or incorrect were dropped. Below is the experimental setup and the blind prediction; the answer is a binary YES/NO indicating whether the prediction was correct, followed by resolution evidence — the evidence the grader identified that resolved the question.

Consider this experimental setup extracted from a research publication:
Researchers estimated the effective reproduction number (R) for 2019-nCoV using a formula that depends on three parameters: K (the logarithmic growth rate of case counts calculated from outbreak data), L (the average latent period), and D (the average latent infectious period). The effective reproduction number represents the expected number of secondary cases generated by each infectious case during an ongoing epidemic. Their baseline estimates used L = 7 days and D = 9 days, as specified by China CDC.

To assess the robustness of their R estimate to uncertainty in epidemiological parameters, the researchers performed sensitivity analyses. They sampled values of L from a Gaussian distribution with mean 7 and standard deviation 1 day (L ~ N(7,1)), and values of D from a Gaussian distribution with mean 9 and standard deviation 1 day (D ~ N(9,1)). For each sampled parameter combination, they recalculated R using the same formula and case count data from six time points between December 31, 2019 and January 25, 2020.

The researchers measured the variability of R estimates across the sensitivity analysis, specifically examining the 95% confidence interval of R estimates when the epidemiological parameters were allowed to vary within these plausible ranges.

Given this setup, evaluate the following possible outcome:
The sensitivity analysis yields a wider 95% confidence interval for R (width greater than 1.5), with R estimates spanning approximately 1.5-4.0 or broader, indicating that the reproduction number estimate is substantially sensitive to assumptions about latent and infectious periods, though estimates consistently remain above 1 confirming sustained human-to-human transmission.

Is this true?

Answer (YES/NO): NO